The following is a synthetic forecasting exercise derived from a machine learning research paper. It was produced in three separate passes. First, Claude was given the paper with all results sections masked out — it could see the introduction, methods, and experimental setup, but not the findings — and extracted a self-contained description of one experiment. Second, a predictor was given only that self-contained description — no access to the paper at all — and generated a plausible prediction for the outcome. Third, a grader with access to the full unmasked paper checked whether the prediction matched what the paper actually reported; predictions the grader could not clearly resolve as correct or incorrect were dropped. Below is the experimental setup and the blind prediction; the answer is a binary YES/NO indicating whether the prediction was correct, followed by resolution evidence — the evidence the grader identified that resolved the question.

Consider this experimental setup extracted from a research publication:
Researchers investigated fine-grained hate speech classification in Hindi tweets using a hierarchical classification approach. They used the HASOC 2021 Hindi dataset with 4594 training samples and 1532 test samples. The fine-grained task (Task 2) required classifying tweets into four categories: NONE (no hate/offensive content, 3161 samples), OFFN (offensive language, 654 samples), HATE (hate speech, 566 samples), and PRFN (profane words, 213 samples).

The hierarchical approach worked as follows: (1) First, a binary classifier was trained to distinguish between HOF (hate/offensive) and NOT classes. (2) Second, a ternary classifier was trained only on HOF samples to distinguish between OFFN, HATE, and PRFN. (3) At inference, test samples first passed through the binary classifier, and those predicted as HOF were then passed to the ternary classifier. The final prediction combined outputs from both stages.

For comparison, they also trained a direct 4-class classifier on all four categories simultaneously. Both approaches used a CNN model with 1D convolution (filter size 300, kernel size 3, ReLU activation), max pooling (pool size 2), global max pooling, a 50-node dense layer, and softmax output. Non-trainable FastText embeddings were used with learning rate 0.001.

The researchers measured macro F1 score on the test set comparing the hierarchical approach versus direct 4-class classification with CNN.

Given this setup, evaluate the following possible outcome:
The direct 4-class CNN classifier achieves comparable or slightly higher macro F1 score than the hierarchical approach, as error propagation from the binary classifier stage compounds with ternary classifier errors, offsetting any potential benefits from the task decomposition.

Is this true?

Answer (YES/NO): NO